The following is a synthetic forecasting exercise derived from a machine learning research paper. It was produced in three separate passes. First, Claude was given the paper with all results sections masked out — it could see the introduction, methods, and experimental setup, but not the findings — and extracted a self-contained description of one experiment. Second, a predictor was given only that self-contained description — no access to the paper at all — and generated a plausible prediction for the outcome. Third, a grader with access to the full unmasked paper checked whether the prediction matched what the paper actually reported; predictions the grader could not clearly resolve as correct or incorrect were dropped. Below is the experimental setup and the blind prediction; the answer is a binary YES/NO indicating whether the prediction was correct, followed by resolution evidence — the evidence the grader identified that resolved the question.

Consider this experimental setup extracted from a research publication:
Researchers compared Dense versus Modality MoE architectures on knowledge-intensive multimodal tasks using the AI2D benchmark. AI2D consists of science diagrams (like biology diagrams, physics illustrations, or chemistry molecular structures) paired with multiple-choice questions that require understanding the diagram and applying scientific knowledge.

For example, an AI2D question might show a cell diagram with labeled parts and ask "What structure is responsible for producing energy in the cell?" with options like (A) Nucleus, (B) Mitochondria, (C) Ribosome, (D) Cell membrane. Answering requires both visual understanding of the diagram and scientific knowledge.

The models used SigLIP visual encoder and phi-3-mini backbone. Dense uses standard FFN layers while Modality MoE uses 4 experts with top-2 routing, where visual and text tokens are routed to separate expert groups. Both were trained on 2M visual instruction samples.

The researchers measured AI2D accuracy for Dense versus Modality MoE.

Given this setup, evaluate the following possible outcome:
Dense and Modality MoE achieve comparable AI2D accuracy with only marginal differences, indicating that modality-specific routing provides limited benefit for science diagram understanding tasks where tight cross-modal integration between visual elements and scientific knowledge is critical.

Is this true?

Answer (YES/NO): YES